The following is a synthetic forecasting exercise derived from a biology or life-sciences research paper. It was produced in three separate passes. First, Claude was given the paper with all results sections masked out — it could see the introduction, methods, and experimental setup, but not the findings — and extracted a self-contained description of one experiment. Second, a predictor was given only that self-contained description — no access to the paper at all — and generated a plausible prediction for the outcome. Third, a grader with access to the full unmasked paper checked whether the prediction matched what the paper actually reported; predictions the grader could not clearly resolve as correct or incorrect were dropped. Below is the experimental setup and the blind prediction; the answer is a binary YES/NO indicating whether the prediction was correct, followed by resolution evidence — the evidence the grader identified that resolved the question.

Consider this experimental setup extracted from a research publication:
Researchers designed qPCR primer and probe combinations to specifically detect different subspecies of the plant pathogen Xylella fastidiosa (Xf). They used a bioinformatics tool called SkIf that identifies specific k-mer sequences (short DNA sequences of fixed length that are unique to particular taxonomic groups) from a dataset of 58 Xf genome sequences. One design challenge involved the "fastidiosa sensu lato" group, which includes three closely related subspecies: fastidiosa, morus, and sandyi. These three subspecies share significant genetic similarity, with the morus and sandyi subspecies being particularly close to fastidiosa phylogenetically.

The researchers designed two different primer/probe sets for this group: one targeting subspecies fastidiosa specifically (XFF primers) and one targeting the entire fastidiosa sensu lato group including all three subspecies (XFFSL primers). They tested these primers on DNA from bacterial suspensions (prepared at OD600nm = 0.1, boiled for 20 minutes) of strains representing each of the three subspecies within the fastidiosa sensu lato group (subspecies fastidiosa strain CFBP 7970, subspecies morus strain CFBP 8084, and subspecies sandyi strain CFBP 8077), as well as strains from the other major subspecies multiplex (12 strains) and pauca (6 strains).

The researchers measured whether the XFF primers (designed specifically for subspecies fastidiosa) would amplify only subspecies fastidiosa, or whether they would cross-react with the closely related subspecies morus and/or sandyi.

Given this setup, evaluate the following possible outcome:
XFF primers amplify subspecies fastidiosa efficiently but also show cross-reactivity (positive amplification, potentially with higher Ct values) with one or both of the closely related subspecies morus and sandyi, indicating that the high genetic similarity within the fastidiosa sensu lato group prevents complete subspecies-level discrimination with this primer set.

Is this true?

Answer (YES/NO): NO